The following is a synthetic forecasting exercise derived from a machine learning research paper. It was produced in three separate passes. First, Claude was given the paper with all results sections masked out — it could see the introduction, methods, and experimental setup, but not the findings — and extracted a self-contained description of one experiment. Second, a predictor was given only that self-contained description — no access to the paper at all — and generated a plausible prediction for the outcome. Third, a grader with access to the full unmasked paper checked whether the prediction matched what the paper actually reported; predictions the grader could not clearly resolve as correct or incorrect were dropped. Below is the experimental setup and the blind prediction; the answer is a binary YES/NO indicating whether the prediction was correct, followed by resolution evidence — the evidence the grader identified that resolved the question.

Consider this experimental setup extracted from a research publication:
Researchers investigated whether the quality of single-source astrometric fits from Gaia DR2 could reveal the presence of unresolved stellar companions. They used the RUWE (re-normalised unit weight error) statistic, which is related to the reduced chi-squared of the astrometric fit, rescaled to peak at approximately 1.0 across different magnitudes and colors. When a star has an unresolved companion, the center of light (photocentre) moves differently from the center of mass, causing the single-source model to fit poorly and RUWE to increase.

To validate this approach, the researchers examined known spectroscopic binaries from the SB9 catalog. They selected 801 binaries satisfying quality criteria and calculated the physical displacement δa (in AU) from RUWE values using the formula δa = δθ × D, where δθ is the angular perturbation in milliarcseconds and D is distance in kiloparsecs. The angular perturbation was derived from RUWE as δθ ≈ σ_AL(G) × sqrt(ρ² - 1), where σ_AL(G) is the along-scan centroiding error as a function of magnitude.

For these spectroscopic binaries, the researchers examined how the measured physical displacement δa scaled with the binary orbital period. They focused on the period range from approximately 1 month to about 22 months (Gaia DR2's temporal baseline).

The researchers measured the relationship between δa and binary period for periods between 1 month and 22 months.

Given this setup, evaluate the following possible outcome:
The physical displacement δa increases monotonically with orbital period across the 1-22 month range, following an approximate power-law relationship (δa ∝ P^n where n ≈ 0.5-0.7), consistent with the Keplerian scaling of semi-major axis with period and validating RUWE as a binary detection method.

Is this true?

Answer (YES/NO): NO